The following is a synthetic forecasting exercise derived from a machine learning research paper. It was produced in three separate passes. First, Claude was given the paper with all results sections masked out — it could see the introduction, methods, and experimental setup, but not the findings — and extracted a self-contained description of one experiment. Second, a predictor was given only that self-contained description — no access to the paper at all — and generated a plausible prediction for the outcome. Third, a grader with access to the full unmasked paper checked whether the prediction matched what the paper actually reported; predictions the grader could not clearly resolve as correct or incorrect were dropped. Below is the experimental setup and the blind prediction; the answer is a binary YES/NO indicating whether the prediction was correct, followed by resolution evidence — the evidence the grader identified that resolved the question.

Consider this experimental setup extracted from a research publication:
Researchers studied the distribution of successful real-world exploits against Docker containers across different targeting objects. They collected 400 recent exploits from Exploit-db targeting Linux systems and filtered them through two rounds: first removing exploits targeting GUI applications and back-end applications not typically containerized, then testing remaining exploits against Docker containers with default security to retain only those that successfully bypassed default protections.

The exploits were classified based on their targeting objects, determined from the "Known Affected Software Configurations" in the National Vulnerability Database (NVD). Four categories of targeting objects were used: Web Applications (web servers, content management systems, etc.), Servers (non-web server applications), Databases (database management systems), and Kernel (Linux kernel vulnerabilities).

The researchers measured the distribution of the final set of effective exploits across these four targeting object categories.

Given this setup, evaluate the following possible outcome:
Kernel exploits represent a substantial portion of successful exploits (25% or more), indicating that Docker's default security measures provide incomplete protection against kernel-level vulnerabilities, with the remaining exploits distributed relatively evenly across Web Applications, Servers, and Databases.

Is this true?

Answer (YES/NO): NO